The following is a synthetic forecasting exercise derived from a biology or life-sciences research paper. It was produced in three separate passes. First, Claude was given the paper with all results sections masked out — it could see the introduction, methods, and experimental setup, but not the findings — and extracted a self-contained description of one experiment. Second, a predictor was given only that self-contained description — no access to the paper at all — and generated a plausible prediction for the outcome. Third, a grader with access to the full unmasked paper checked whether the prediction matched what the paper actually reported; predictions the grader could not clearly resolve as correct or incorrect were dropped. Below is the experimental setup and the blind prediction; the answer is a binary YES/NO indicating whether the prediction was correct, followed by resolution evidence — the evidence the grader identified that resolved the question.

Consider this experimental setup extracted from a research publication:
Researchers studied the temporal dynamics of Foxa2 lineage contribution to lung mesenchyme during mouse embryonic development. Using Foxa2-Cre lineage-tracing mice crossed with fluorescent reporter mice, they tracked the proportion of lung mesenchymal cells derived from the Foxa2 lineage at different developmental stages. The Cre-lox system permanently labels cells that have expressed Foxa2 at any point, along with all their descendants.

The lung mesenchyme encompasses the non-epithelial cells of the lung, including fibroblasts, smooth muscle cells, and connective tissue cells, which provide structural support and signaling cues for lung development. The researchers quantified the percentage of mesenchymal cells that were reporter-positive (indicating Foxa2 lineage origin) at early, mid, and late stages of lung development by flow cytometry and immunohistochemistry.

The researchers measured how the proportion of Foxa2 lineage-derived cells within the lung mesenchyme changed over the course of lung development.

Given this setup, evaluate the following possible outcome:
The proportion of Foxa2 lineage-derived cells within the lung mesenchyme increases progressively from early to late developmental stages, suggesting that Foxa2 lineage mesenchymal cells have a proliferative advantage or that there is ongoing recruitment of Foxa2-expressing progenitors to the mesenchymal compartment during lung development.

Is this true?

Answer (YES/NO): YES